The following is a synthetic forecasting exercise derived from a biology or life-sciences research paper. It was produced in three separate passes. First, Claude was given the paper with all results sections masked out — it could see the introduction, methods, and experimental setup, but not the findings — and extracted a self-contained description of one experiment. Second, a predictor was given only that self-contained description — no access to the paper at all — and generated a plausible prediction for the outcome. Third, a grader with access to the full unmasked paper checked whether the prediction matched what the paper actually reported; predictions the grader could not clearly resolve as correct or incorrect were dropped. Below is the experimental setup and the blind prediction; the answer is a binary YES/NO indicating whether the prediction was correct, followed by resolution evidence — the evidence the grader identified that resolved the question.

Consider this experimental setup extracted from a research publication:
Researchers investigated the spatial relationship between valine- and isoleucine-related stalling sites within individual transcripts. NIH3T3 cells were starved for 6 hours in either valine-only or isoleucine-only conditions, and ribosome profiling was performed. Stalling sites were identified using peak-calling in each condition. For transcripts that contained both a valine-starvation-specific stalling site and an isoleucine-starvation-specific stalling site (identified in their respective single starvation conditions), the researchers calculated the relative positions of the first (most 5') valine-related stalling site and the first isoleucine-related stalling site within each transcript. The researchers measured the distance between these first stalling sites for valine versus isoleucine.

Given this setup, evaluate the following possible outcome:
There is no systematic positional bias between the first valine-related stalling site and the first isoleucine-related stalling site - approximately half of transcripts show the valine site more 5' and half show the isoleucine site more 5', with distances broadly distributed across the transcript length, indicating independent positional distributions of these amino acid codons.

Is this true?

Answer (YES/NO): NO